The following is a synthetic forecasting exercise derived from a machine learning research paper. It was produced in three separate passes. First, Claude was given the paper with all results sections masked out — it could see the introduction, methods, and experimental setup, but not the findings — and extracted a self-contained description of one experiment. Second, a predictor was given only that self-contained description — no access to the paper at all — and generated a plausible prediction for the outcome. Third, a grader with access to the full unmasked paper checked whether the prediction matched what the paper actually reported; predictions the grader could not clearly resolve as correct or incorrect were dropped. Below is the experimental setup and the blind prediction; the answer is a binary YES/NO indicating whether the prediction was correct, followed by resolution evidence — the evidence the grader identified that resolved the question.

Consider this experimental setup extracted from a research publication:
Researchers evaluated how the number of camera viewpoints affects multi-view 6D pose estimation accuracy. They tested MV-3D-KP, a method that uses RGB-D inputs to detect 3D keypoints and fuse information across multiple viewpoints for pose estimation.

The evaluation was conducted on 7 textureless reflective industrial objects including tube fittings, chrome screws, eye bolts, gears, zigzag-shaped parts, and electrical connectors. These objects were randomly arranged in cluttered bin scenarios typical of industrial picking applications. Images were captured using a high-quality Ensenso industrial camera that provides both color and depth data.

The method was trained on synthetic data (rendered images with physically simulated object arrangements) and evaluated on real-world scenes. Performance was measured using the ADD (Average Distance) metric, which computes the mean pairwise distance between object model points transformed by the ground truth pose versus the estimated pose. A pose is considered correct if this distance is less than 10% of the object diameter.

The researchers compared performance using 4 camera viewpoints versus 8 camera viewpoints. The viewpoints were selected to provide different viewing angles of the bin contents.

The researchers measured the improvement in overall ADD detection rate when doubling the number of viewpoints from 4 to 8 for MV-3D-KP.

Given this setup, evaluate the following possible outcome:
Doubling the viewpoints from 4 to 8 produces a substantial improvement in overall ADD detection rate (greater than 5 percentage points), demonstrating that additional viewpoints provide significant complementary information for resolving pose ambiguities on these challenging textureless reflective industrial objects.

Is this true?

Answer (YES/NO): NO